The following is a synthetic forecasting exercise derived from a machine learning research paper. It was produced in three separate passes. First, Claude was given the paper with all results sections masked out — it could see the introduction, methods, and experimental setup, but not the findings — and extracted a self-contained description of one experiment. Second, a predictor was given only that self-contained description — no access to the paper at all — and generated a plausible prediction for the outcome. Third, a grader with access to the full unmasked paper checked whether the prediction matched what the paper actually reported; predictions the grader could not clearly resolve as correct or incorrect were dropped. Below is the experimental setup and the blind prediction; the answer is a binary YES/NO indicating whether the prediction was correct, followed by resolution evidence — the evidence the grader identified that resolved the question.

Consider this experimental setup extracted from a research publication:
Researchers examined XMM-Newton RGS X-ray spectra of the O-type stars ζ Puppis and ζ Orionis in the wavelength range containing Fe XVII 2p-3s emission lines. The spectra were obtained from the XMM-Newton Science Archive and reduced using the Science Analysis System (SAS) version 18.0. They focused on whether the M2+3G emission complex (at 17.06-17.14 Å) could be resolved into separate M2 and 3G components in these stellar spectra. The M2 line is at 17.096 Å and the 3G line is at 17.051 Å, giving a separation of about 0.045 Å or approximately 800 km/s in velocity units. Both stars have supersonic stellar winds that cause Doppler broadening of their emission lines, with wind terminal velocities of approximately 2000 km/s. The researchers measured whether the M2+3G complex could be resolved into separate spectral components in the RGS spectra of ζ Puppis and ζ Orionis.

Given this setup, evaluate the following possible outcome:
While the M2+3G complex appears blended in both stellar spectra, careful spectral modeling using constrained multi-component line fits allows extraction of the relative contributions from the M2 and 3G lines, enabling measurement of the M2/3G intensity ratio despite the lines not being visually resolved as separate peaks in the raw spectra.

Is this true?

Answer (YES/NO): NO